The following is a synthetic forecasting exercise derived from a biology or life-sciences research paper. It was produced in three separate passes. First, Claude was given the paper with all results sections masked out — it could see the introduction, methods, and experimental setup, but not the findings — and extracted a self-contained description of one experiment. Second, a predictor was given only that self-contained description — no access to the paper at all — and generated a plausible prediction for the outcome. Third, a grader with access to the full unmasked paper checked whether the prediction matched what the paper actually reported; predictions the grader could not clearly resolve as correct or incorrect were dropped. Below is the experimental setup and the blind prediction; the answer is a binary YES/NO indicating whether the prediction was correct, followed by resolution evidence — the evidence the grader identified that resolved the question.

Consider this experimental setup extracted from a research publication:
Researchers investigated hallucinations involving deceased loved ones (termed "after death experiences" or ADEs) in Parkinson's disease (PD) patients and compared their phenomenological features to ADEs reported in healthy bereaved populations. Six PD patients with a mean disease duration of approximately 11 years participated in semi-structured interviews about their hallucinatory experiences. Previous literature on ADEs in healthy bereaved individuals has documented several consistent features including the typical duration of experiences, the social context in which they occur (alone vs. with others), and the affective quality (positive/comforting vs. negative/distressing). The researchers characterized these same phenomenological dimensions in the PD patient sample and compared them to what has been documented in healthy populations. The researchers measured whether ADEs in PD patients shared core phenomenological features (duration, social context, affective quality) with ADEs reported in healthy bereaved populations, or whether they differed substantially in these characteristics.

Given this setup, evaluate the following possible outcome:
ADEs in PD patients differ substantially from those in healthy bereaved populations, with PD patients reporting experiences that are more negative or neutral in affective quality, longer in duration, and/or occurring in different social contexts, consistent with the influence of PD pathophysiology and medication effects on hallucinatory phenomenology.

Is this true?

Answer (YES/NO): NO